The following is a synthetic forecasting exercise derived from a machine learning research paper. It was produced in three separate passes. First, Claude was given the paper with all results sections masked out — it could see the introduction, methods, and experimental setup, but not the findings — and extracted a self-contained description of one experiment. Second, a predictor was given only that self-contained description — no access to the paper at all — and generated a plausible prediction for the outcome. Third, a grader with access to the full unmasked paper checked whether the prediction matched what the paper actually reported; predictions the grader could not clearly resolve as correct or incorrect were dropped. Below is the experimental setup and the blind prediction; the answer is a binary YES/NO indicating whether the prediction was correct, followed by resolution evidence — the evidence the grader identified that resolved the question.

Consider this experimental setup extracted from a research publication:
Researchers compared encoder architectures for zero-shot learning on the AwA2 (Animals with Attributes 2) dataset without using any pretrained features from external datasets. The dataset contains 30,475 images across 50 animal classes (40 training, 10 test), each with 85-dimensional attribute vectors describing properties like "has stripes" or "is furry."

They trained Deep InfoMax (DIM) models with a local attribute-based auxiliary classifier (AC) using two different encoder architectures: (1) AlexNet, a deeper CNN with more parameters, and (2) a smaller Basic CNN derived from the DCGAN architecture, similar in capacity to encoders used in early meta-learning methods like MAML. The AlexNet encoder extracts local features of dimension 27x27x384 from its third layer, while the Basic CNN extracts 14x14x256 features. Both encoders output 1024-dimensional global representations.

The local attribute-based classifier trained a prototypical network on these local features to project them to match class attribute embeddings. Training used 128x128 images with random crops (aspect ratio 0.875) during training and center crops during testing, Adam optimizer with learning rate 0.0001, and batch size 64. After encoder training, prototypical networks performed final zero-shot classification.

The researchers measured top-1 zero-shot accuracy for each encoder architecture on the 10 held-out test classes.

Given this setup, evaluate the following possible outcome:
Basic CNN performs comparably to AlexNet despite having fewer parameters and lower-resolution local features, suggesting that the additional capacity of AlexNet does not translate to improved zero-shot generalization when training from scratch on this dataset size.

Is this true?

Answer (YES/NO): YES